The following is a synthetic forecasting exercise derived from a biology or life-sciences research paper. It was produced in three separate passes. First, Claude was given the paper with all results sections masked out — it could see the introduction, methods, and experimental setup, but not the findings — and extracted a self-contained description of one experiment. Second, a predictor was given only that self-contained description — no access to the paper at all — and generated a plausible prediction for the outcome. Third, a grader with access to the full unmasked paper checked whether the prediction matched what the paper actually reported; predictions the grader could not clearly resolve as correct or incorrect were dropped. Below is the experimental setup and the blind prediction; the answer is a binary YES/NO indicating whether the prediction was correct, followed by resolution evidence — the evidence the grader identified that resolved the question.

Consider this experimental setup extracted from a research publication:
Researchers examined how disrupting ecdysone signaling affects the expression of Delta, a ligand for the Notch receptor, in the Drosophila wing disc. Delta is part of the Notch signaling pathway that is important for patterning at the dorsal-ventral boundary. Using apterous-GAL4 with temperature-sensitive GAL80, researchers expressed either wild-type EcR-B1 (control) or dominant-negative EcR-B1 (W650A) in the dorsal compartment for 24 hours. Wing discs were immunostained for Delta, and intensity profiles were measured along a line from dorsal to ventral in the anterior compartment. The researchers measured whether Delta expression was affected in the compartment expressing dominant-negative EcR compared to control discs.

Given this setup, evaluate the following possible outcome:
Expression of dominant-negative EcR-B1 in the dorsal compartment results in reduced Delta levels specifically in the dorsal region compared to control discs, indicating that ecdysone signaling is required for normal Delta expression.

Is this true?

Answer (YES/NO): YES